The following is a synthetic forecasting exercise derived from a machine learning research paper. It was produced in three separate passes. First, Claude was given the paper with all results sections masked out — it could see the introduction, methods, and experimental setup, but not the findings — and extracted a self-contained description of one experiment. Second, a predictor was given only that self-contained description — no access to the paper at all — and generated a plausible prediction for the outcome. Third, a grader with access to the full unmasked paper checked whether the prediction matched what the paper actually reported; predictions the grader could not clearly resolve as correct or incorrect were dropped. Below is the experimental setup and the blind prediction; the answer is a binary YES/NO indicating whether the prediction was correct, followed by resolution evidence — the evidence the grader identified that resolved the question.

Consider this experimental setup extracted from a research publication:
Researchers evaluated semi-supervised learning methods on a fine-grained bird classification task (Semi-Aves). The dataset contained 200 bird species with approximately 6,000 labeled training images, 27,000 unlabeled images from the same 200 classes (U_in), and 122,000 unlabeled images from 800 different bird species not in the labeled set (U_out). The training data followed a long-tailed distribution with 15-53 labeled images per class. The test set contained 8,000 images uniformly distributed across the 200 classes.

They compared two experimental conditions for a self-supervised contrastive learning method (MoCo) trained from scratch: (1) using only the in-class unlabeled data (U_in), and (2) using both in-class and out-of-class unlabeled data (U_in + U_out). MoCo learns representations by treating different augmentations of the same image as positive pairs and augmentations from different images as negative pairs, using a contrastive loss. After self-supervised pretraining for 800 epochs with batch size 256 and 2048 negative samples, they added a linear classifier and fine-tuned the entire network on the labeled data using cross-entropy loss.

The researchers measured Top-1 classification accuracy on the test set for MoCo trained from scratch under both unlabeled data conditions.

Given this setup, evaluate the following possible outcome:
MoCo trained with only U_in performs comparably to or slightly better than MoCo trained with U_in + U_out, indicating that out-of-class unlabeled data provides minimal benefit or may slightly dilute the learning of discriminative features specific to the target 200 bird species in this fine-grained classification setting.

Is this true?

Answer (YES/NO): NO